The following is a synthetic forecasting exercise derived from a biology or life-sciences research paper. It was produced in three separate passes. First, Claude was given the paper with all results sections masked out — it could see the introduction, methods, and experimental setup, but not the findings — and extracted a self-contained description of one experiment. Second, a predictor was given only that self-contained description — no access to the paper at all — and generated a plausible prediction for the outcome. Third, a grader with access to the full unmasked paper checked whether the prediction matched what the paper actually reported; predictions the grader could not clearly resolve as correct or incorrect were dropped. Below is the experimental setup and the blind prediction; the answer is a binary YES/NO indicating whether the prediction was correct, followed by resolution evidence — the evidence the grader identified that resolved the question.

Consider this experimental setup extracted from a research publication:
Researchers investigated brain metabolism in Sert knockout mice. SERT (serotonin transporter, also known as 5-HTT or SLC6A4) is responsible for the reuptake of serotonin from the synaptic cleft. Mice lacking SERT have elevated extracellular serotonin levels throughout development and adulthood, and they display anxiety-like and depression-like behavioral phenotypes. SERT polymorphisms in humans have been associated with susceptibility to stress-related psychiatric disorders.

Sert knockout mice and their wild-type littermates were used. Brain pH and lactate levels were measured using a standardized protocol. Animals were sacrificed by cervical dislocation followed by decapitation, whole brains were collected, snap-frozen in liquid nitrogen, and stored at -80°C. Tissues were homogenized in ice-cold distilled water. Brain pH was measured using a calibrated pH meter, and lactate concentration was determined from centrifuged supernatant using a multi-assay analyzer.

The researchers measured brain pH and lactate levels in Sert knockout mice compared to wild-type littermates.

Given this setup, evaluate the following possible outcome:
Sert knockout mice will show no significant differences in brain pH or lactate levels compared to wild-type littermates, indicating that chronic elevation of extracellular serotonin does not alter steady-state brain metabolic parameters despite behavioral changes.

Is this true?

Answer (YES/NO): NO